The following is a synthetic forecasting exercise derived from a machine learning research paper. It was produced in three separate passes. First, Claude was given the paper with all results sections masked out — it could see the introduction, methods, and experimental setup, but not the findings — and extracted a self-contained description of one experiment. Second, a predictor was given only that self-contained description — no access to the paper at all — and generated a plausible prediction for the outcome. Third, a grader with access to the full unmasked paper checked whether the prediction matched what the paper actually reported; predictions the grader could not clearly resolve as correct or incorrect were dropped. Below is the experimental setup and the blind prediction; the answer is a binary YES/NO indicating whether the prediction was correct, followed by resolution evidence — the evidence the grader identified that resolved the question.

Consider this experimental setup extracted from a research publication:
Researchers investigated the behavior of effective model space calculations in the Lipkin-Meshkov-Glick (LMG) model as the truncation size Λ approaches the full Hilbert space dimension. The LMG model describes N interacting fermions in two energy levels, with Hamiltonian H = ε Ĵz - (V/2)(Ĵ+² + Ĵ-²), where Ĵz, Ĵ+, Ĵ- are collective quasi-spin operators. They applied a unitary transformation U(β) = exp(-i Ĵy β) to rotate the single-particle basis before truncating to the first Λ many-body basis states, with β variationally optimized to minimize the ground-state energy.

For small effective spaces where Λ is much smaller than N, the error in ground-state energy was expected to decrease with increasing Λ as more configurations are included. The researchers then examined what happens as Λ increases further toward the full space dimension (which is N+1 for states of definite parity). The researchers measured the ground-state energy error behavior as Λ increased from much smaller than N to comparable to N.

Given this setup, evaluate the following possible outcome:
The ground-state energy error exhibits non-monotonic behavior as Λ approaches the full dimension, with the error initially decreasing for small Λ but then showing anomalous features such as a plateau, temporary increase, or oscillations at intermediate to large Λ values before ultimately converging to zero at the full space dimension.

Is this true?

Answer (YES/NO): YES